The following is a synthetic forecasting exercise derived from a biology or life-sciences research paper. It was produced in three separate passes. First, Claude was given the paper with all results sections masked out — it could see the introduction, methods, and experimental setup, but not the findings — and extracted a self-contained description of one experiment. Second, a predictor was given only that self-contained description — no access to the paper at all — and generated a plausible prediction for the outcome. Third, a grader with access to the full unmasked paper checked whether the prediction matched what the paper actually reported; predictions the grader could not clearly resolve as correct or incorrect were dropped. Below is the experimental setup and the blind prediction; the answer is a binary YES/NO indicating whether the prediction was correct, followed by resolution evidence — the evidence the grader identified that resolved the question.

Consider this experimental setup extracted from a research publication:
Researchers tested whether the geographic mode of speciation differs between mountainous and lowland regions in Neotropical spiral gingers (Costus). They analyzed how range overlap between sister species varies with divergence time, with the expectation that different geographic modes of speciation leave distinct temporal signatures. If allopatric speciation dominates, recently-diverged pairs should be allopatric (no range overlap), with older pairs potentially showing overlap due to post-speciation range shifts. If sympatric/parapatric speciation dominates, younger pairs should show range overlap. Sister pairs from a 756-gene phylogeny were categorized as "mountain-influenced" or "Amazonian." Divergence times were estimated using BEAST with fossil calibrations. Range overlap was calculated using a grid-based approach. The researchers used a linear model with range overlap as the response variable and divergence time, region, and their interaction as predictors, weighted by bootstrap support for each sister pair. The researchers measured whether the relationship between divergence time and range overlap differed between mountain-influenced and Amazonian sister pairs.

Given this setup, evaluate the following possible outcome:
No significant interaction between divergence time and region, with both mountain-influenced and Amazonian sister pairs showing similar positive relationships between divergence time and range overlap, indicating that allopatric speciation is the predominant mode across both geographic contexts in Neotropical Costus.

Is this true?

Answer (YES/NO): NO